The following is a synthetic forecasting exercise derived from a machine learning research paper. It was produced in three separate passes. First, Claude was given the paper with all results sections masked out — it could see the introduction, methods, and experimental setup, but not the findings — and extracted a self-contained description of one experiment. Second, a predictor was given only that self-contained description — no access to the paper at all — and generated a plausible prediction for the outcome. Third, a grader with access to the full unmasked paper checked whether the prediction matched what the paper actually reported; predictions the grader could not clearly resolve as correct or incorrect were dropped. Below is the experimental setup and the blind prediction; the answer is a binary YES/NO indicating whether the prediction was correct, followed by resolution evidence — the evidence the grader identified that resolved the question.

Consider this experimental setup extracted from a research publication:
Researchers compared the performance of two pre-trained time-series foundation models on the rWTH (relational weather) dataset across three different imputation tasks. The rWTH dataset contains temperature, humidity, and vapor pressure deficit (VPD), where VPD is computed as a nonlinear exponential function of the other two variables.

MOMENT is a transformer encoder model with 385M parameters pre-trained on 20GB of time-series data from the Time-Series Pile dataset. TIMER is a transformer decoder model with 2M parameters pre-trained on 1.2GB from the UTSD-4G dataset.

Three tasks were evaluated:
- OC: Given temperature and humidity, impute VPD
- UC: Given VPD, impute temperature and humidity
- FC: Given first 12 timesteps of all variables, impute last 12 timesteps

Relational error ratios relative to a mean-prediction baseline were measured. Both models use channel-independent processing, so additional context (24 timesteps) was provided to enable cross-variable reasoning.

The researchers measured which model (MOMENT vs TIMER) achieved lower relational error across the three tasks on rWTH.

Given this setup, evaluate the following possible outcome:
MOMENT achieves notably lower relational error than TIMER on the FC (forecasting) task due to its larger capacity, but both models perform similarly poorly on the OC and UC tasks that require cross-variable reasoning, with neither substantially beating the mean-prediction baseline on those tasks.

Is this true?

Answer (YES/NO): NO